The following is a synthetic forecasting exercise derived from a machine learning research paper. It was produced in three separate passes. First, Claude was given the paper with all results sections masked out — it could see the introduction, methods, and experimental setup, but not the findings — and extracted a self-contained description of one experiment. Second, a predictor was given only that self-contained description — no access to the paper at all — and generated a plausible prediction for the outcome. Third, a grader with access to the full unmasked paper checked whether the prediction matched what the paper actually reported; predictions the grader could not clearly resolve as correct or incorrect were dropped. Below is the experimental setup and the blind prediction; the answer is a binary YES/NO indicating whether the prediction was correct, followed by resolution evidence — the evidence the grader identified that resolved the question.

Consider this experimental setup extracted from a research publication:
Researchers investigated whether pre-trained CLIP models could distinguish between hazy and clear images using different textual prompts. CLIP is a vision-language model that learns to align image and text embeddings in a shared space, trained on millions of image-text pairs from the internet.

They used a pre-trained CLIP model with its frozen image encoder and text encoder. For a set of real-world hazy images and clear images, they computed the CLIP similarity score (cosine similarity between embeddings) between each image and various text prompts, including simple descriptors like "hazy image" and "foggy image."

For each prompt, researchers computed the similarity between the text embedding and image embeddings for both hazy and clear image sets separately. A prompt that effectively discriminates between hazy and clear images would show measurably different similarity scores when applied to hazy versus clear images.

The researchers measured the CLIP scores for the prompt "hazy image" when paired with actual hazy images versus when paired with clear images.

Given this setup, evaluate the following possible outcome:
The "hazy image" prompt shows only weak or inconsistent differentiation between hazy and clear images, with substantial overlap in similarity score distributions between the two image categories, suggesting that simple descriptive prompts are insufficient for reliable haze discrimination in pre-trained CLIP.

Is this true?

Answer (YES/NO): NO